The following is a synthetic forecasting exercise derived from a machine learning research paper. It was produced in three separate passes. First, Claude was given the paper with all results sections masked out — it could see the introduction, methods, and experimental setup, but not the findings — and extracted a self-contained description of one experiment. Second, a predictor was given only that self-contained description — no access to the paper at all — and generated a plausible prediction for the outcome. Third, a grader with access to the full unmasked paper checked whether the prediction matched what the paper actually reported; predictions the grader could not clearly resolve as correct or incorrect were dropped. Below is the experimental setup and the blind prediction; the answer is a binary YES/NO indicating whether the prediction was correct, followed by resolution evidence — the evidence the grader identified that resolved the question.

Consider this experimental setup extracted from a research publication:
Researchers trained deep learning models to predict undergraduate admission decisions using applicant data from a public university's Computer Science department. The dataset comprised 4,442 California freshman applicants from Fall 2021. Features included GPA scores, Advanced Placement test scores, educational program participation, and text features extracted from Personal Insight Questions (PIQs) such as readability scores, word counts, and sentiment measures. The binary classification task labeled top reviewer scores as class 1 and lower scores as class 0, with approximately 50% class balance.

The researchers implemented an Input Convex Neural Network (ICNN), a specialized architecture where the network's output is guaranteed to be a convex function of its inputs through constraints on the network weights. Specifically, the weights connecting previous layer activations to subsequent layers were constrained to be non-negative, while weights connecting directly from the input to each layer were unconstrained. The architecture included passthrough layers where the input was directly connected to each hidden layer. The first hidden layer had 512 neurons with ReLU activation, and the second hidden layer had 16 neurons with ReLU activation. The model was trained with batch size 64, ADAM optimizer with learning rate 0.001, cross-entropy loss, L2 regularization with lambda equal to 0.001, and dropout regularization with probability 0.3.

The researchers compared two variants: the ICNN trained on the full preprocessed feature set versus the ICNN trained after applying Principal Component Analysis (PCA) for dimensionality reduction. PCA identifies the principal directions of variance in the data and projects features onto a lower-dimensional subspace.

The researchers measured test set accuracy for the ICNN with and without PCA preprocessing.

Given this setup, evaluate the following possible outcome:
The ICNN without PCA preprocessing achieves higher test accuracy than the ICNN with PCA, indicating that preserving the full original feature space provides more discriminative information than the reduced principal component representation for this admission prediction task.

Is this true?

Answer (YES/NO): YES